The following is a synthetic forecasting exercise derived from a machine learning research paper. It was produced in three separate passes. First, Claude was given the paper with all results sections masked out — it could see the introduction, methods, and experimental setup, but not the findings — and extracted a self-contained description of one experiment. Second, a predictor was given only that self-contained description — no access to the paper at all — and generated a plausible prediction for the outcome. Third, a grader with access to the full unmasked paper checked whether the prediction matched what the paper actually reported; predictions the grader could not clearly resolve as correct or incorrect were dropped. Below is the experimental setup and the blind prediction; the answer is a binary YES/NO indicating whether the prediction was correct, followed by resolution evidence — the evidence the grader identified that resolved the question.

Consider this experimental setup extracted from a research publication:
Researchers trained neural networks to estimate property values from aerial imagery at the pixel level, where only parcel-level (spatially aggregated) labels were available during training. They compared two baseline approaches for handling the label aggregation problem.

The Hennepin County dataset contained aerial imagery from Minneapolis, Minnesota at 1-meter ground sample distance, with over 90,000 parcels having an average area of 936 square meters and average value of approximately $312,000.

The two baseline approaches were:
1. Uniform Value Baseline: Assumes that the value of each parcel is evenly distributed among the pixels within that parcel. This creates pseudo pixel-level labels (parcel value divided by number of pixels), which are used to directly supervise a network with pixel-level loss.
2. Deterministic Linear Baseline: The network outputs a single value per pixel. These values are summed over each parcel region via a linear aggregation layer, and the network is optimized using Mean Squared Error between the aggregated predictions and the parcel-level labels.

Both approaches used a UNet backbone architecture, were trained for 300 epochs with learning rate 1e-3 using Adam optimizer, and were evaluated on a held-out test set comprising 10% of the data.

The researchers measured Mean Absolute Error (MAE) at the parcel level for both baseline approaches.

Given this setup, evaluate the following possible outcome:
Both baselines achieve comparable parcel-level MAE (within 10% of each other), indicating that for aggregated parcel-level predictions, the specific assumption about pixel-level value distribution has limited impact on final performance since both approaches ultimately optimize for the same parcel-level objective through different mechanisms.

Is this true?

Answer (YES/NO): NO